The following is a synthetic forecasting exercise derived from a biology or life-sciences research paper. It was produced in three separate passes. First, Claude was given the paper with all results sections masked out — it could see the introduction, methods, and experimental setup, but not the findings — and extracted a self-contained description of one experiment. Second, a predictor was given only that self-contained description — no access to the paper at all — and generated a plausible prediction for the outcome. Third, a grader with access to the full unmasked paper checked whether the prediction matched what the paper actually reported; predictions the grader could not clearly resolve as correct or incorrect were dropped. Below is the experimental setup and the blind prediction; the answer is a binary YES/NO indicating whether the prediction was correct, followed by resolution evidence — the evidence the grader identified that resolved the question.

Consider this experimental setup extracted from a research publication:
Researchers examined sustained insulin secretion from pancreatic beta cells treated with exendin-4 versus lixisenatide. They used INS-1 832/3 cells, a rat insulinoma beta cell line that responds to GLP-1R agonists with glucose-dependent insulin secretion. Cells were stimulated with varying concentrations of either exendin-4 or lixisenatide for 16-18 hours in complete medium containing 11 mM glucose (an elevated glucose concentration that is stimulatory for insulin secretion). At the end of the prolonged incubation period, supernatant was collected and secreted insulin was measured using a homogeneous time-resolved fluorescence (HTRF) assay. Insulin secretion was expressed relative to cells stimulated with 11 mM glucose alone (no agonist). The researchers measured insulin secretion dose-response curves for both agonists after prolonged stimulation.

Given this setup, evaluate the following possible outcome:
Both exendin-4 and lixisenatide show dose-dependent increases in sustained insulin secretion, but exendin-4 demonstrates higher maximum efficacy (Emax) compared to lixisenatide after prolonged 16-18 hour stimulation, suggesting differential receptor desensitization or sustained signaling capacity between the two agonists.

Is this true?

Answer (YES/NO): YES